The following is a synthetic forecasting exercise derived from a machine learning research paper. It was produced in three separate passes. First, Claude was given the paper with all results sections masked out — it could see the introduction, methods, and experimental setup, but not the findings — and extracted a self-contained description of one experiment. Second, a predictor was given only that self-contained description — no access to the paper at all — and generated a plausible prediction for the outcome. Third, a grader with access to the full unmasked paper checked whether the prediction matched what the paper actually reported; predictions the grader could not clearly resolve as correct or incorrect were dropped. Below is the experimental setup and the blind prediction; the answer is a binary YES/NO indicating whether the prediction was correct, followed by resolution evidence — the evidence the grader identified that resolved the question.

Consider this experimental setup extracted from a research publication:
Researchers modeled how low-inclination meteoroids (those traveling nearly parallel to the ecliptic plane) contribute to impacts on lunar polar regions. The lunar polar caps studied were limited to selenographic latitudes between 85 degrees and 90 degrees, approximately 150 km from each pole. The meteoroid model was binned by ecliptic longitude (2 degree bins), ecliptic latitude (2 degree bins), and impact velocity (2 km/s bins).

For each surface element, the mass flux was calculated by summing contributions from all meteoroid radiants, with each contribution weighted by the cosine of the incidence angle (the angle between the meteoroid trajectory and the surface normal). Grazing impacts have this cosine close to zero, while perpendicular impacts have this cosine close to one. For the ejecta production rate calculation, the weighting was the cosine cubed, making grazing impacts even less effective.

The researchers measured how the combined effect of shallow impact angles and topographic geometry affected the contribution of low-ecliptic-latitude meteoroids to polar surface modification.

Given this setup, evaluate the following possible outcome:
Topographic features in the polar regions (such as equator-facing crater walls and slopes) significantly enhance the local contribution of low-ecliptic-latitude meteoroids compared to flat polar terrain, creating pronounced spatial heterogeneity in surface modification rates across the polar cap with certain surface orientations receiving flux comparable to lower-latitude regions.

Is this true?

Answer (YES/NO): NO